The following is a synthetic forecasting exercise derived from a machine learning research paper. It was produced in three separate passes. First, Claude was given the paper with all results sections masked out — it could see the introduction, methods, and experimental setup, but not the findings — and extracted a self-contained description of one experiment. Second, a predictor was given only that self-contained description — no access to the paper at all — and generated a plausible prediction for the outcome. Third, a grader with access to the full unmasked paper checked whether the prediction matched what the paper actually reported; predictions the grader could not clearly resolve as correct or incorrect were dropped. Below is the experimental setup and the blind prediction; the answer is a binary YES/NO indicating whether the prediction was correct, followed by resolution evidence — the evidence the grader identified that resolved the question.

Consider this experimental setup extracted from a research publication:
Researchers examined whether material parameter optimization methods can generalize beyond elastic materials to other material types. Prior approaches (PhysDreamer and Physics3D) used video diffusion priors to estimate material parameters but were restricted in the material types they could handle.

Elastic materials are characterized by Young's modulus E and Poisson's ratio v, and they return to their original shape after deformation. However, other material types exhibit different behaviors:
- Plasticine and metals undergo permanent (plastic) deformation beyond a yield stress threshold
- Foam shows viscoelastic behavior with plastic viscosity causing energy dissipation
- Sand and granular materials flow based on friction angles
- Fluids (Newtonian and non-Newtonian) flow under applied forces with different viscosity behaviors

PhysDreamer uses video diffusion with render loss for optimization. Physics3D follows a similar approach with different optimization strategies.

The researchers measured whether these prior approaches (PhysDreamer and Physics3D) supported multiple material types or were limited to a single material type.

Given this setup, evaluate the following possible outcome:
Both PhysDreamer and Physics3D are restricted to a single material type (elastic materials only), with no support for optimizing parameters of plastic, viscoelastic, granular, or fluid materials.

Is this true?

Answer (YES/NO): YES